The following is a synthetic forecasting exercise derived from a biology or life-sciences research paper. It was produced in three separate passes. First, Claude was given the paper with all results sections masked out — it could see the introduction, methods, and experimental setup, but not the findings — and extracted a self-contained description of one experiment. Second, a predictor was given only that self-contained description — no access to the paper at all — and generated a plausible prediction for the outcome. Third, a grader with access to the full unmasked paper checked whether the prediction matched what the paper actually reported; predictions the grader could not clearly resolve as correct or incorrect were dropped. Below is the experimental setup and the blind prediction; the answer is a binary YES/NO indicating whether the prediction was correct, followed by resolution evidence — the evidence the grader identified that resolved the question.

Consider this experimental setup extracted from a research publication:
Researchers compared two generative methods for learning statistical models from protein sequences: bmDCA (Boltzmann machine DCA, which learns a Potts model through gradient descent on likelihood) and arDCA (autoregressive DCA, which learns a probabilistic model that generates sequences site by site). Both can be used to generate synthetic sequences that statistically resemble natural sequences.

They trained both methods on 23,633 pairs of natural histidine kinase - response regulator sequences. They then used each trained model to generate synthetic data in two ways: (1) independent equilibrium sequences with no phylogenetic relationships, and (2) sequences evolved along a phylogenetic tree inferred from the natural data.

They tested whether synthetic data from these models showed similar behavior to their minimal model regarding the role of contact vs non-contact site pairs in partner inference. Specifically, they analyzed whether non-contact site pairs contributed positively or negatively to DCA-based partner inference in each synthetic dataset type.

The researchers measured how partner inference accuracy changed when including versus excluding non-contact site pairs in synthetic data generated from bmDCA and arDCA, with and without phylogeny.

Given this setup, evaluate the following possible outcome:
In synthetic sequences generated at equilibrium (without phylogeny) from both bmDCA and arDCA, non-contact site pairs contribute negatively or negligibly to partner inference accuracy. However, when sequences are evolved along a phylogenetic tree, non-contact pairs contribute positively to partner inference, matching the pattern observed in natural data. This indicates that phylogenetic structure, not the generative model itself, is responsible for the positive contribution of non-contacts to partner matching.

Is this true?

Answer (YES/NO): NO